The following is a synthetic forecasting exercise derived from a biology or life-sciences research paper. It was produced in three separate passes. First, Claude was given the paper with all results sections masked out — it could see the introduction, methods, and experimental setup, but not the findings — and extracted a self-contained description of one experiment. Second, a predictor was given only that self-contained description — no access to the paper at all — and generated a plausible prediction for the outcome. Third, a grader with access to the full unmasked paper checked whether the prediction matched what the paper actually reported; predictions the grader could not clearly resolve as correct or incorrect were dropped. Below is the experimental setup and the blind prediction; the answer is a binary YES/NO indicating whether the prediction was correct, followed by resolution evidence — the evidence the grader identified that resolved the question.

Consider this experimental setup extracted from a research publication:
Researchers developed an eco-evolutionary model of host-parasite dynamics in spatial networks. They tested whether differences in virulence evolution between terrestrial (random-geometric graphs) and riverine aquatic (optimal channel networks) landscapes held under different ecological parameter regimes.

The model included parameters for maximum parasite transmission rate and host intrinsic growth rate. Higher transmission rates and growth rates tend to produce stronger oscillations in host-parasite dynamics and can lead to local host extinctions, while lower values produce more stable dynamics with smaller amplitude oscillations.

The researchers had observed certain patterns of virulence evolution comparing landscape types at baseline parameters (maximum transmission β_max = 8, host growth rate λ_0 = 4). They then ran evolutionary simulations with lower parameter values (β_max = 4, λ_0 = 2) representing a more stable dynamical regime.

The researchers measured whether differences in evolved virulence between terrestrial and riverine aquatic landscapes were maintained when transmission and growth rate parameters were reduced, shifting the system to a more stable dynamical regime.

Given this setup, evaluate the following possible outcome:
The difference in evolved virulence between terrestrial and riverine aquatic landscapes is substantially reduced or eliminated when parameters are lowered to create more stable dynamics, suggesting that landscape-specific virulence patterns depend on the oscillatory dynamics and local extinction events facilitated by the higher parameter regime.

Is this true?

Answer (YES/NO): YES